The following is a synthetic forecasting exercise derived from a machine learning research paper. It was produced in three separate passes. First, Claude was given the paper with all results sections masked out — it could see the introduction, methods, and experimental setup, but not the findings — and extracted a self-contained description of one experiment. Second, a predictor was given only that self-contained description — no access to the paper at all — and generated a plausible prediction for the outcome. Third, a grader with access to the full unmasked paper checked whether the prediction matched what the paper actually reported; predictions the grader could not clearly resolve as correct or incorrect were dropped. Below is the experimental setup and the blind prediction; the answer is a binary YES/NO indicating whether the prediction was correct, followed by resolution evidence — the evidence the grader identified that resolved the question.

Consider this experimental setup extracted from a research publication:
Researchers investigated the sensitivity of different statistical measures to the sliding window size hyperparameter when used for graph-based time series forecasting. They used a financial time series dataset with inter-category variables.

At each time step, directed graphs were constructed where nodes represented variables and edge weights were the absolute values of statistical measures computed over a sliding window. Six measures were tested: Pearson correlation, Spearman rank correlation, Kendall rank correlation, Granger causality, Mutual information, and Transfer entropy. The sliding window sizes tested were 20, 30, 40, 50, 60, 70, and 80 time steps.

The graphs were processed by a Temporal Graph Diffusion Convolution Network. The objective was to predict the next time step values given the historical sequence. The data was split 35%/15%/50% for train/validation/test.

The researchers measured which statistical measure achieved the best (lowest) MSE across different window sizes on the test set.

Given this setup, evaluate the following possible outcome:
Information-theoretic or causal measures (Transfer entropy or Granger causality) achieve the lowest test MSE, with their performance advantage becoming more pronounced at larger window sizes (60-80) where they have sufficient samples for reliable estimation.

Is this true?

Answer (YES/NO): NO